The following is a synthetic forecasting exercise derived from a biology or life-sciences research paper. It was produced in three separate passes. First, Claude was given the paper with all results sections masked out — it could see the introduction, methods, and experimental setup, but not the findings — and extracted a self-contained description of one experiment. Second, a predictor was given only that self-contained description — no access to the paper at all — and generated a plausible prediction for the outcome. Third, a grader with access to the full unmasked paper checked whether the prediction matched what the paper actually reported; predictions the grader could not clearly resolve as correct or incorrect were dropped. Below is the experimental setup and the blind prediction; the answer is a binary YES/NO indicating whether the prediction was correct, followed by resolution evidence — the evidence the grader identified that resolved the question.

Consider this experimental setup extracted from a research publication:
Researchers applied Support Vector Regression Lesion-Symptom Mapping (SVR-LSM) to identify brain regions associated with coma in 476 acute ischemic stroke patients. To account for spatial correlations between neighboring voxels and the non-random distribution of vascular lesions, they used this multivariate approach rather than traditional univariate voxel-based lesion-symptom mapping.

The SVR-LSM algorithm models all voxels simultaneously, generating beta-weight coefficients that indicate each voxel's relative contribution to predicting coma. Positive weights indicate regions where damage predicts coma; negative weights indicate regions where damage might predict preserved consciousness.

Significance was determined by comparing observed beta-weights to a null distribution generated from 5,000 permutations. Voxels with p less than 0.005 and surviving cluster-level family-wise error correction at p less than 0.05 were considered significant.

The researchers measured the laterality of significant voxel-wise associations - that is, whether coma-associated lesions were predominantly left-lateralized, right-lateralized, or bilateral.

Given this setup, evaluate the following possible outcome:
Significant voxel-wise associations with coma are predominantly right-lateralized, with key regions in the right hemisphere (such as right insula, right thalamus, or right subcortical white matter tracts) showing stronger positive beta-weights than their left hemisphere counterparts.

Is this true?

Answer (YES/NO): NO